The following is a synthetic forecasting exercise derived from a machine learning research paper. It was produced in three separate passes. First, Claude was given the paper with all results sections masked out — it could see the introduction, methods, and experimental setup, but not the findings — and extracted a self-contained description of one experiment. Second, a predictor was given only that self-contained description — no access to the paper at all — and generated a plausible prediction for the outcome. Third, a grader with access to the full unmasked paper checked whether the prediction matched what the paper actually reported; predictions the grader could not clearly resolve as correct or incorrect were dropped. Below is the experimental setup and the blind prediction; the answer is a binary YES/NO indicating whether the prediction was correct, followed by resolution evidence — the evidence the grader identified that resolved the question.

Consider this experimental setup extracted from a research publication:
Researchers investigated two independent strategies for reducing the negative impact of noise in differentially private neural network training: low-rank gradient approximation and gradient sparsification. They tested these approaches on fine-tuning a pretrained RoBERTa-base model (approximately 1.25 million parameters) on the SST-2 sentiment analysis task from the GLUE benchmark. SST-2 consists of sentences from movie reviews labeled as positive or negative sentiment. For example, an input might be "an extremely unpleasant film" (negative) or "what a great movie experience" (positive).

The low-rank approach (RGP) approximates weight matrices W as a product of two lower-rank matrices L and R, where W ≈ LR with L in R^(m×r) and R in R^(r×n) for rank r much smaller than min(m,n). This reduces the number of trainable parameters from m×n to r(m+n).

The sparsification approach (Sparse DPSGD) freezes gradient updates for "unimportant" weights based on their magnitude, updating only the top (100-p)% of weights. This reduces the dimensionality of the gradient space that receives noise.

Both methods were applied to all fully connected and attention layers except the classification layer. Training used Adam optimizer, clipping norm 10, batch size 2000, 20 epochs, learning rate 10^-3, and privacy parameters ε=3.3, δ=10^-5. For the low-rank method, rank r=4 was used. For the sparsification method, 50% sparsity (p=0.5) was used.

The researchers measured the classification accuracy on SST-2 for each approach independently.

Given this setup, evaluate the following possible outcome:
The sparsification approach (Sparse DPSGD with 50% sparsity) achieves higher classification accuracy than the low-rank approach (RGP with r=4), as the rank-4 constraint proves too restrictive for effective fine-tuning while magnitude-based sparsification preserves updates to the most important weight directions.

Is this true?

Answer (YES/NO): NO